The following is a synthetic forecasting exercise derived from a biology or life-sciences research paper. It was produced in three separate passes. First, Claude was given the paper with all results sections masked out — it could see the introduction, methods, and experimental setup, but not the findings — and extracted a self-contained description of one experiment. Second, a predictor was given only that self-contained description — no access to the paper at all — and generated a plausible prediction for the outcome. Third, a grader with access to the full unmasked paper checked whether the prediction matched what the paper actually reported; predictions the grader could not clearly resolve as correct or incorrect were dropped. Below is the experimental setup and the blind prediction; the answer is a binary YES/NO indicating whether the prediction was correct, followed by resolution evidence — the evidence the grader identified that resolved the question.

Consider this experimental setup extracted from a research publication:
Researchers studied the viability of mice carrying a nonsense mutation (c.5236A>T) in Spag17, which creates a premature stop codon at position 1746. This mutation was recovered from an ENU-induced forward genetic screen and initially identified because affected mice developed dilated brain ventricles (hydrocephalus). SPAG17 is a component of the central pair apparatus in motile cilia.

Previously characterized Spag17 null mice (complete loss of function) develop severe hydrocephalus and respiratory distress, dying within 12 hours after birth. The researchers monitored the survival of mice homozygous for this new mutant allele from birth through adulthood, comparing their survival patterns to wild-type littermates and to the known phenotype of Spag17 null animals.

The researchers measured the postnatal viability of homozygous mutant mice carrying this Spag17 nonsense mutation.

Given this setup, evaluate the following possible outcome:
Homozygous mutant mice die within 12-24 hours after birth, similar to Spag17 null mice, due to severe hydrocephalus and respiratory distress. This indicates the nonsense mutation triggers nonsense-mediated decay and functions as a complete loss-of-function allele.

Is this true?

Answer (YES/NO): NO